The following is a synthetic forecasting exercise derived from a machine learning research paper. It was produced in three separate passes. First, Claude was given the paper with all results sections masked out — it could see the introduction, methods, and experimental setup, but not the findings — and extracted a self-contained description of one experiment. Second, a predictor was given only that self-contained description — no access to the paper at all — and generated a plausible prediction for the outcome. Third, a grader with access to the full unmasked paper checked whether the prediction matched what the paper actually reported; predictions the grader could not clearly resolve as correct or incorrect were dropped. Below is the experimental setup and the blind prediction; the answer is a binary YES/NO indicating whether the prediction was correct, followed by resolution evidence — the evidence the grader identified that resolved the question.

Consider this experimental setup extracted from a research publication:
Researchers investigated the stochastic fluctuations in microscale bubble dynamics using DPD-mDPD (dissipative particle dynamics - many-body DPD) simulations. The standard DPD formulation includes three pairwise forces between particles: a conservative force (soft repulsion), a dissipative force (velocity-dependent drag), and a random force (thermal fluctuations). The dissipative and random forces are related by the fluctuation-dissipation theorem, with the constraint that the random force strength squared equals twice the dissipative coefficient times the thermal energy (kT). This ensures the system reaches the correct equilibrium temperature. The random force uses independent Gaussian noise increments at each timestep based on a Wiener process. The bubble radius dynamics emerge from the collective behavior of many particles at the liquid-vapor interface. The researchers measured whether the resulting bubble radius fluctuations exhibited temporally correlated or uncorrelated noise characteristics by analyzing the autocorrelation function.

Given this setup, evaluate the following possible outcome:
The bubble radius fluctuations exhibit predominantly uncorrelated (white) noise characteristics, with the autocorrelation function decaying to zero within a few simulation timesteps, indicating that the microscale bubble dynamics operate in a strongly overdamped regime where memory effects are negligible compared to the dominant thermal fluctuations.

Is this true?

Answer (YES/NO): NO